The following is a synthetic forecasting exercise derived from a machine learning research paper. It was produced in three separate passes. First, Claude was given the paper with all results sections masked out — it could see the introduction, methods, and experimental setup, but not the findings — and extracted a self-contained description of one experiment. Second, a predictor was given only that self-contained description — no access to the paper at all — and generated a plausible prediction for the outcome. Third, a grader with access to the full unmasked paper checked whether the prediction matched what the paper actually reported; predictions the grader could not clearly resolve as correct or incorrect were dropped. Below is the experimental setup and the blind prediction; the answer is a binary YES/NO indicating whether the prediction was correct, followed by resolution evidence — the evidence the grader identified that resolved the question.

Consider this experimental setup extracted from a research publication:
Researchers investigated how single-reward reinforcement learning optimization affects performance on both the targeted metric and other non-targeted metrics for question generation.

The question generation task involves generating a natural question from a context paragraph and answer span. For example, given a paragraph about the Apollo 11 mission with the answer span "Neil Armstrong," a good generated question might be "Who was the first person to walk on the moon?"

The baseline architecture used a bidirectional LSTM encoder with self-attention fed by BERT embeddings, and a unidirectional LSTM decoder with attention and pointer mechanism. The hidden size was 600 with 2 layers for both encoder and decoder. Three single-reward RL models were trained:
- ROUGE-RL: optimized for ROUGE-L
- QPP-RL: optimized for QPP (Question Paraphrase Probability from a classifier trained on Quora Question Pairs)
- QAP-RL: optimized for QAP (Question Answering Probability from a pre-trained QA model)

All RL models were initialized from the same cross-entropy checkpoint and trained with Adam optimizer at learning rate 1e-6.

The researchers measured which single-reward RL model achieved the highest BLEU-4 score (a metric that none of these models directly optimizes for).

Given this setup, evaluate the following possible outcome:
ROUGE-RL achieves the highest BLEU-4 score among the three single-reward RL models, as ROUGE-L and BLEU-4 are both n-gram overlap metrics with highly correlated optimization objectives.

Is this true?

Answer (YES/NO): NO